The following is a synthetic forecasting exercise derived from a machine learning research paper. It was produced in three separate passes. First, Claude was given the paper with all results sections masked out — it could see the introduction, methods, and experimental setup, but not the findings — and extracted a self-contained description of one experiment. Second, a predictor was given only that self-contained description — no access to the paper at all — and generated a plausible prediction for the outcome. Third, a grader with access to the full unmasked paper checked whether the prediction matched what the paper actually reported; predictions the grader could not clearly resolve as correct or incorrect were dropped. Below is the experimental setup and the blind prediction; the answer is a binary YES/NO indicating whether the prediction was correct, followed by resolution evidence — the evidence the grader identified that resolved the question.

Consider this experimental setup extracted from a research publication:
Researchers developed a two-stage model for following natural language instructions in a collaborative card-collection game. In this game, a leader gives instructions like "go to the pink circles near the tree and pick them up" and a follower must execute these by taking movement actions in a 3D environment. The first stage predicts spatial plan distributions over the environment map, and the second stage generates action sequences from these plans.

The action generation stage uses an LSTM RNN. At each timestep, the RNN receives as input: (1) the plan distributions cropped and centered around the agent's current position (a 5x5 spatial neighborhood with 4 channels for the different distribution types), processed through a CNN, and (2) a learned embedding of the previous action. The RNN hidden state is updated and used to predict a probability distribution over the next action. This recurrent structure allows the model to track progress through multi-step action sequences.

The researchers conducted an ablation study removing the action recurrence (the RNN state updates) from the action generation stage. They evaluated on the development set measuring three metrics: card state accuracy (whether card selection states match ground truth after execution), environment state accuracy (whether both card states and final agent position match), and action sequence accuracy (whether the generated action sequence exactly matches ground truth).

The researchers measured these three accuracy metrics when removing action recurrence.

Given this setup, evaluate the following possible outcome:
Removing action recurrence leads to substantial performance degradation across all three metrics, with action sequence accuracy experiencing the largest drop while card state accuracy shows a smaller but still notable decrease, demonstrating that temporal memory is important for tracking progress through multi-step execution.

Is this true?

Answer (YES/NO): NO